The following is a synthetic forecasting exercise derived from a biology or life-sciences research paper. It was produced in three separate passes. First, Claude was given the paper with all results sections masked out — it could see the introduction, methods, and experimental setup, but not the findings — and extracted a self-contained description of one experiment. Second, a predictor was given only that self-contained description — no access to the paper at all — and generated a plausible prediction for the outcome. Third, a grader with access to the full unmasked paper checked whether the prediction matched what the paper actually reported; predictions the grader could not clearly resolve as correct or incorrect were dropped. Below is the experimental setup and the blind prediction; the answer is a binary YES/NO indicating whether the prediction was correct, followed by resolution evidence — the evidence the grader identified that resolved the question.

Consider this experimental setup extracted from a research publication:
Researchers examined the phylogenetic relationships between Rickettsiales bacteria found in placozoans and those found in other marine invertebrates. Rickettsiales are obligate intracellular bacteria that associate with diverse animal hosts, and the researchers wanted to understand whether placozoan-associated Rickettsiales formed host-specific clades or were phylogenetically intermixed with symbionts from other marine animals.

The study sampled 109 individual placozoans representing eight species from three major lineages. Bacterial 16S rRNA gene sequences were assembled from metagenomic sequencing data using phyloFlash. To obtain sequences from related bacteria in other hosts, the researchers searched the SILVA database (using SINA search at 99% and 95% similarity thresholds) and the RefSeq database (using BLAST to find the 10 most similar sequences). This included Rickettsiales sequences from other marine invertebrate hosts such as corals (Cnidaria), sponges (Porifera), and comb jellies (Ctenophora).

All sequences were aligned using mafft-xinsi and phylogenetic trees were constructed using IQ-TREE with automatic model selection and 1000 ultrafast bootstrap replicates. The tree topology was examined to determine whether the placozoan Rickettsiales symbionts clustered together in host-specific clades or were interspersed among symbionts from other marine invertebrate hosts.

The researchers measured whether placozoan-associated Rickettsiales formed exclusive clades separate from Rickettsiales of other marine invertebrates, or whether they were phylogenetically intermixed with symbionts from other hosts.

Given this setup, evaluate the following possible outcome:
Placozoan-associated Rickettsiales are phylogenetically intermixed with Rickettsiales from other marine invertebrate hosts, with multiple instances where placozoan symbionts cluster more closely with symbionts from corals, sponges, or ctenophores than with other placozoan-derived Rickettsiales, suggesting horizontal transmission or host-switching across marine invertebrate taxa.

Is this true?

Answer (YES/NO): YES